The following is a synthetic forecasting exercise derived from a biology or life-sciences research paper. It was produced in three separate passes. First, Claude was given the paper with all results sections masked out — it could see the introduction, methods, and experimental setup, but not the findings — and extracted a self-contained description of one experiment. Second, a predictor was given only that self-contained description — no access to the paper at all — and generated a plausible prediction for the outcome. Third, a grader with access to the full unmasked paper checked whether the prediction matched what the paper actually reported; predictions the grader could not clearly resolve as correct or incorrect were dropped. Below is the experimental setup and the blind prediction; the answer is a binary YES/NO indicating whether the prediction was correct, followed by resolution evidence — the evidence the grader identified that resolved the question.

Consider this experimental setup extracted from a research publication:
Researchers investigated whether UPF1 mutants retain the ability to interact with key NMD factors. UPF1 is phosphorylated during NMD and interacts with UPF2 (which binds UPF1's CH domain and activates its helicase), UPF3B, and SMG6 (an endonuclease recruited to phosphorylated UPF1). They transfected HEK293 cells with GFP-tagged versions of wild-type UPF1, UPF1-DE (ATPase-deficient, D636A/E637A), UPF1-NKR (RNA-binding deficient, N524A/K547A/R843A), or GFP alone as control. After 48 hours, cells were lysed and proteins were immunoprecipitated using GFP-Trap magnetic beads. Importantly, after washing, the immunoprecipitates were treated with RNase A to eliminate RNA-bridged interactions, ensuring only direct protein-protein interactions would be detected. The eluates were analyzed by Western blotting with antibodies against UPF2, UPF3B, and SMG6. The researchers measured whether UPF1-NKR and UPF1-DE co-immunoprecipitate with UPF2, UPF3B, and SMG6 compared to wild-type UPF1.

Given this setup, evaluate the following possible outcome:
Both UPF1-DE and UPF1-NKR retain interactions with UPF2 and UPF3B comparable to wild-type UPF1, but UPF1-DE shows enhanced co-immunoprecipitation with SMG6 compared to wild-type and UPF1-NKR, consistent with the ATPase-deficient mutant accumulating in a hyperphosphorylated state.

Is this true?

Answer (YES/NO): NO